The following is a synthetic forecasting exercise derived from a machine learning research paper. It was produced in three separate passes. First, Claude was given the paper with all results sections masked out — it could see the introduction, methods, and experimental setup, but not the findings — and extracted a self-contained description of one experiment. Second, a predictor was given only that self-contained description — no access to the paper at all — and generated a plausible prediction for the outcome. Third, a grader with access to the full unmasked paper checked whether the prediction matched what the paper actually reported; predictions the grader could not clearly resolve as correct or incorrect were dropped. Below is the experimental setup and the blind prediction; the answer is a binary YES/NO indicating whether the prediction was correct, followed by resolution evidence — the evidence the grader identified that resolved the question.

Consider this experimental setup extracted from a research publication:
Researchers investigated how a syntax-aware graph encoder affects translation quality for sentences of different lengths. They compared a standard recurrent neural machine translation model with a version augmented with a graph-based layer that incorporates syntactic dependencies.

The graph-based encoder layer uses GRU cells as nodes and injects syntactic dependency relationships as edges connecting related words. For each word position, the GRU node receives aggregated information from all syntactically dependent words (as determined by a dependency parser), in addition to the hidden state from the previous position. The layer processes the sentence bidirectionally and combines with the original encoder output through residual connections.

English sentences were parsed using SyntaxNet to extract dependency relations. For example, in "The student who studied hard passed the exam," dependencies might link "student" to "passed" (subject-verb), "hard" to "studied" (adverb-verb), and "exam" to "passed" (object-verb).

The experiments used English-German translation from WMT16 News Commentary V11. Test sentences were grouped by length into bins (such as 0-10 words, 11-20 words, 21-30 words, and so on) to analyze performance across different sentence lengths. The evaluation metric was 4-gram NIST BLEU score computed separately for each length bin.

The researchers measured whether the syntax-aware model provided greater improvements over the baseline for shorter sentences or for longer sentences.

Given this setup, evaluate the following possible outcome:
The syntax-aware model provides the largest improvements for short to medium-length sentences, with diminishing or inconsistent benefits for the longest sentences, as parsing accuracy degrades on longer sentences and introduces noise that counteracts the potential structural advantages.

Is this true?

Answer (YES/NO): NO